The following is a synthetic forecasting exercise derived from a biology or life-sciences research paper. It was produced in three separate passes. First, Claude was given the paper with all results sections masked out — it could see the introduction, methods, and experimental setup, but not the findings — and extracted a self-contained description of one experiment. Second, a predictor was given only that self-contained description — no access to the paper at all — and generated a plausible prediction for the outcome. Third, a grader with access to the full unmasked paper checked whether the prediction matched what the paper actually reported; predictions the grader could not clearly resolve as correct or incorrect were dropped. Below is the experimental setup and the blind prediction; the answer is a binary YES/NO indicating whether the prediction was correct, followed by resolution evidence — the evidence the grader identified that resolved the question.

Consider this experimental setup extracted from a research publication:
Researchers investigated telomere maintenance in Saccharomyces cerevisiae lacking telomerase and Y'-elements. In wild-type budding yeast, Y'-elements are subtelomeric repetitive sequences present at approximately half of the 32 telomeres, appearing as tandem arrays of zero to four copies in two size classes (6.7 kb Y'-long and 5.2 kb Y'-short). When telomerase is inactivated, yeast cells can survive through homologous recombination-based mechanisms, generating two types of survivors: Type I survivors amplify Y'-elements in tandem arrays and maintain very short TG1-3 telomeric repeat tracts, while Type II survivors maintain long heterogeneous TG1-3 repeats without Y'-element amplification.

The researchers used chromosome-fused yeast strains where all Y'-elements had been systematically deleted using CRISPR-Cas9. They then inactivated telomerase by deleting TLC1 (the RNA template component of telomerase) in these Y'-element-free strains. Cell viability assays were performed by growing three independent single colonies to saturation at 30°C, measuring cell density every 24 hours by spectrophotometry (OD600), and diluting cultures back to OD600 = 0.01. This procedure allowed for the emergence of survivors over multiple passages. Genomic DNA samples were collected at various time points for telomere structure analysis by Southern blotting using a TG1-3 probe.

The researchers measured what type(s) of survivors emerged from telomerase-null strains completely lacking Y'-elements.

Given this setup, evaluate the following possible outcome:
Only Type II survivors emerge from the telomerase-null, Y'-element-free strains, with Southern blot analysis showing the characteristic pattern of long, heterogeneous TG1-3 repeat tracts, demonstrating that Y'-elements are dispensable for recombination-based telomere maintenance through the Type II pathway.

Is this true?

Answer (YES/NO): NO